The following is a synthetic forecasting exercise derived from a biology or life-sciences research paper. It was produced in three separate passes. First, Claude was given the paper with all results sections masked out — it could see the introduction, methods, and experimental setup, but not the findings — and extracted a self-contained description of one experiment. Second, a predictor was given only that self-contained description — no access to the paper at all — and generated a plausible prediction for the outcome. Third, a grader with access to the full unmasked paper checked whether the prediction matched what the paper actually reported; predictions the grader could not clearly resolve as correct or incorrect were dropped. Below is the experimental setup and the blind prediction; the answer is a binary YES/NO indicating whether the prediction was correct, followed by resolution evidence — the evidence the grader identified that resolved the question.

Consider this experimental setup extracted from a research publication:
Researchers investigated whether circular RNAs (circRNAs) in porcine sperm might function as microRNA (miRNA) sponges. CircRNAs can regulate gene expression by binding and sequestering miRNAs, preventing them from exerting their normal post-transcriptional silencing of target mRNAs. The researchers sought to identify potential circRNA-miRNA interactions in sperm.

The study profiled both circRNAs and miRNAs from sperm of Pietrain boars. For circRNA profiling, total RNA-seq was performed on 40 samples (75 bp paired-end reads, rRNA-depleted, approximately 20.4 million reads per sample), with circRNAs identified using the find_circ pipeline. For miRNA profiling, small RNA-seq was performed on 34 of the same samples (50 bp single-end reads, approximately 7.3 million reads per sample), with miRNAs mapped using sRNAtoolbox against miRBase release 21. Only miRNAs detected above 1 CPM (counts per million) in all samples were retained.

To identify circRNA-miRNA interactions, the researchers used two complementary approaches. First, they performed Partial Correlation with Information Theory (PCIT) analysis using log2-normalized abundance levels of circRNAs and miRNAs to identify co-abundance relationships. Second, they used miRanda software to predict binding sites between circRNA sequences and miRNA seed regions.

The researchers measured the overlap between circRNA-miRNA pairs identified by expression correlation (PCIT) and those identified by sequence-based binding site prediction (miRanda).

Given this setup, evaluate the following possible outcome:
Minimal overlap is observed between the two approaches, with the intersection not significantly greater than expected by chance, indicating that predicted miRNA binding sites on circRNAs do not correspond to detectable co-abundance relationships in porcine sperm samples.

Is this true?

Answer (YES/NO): NO